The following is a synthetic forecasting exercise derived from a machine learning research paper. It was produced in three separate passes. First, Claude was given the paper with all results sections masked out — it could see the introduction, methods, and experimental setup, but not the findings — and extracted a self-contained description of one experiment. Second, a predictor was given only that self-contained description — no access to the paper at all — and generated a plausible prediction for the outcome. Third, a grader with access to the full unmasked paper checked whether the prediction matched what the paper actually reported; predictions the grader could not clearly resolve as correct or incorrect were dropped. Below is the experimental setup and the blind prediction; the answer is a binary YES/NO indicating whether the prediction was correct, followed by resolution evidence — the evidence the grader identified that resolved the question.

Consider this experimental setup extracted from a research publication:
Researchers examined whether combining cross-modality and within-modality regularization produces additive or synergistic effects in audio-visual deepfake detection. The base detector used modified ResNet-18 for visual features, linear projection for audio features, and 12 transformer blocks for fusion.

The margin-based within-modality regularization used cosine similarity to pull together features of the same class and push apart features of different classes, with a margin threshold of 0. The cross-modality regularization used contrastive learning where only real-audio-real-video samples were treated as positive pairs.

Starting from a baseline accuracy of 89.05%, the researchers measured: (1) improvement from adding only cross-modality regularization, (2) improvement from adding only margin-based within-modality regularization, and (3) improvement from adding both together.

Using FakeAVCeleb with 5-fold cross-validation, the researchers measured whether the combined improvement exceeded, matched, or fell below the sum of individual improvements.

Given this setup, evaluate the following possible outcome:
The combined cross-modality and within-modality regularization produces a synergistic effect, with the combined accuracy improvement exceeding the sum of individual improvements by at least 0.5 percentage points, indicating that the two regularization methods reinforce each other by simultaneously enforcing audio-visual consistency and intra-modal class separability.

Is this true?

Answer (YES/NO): NO